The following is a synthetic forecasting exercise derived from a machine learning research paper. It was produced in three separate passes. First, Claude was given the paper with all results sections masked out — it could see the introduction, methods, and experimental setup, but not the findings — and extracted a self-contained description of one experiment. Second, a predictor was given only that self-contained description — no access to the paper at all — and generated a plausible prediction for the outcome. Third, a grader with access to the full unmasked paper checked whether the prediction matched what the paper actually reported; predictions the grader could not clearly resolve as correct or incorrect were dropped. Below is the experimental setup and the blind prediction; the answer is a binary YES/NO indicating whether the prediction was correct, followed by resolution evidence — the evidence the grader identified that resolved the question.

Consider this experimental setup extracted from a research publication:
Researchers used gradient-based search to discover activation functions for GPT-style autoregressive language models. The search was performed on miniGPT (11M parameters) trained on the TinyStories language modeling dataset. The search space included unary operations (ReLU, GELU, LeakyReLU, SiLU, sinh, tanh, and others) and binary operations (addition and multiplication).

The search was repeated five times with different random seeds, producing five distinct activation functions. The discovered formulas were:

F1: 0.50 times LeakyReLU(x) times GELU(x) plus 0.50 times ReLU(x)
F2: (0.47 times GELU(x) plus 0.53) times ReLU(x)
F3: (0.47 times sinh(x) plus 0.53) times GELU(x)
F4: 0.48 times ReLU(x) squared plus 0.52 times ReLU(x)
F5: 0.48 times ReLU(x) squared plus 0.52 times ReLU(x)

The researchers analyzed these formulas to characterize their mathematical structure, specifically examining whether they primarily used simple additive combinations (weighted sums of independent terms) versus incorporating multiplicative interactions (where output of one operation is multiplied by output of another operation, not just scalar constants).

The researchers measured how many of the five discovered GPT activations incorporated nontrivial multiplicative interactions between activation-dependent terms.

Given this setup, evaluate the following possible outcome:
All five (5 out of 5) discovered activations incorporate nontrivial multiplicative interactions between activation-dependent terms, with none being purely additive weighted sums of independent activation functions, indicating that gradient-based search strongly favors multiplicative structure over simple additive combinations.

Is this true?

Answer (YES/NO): YES